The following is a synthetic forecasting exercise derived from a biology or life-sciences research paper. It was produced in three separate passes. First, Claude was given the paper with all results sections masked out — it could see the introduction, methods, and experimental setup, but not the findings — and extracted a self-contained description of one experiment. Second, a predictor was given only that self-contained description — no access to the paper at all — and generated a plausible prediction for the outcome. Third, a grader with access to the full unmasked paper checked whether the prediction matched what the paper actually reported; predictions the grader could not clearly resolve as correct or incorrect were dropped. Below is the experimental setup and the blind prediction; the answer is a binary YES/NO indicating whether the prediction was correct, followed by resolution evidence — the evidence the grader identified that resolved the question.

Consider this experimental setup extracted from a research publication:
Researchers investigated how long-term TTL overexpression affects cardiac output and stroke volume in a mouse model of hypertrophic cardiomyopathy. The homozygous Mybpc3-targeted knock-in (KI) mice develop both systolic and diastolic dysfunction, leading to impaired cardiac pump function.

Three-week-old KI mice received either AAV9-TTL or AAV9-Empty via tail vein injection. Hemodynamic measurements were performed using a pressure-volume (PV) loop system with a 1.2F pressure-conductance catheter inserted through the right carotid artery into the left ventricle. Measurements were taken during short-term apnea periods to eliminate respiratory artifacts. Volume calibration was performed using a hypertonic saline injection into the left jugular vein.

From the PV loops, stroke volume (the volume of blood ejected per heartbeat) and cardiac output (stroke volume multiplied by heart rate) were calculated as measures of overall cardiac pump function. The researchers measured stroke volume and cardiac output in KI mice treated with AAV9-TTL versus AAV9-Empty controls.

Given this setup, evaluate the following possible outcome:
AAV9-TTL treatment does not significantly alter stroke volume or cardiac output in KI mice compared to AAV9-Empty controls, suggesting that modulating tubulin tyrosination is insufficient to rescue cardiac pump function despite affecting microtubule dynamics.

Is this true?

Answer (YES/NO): NO